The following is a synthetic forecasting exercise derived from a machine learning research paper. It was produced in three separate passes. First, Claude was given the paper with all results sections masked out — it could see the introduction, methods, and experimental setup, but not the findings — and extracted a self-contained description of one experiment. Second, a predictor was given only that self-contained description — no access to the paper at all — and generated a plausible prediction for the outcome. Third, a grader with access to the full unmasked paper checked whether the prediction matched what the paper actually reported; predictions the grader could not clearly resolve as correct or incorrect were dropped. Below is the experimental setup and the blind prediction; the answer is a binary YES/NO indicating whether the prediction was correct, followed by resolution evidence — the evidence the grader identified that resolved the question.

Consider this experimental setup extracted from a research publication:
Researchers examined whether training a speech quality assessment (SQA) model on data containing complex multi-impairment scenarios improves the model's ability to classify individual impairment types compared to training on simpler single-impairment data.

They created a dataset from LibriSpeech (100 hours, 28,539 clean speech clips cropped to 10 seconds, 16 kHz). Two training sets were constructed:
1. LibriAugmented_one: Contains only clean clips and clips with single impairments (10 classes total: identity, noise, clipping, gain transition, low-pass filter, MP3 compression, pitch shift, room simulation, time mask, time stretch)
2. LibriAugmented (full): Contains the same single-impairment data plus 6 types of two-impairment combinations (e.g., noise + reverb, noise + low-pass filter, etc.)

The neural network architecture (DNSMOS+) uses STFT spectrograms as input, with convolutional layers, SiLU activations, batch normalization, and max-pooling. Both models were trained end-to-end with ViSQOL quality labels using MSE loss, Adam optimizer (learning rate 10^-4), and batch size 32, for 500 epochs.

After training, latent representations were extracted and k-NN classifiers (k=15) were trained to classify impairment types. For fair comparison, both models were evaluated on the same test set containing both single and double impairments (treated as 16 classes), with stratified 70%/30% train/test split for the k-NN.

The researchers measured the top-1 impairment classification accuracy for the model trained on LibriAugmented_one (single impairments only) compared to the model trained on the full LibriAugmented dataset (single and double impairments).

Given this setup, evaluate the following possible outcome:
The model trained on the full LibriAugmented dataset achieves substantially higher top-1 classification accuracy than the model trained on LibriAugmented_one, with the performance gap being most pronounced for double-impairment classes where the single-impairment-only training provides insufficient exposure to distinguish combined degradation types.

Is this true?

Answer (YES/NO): NO